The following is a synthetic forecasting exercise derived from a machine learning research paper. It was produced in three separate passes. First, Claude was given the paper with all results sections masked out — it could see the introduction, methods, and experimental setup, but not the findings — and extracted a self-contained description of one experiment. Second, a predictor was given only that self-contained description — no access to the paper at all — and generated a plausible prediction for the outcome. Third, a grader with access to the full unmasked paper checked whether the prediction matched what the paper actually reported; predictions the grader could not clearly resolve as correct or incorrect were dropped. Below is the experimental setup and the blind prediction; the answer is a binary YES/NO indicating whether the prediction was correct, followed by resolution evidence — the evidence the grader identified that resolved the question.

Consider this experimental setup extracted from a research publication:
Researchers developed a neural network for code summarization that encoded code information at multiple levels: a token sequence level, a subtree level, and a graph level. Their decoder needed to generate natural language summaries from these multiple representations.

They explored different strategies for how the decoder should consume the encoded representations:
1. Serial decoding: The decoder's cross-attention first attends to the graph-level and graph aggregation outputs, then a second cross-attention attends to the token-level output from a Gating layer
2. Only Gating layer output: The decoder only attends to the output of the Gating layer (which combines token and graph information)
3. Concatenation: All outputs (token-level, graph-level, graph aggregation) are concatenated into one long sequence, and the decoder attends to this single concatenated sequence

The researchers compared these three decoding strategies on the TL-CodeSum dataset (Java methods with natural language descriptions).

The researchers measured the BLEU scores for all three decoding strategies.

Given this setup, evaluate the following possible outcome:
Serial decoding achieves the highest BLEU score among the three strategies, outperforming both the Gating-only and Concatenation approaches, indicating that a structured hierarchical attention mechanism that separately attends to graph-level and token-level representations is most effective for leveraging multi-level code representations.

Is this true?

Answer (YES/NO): YES